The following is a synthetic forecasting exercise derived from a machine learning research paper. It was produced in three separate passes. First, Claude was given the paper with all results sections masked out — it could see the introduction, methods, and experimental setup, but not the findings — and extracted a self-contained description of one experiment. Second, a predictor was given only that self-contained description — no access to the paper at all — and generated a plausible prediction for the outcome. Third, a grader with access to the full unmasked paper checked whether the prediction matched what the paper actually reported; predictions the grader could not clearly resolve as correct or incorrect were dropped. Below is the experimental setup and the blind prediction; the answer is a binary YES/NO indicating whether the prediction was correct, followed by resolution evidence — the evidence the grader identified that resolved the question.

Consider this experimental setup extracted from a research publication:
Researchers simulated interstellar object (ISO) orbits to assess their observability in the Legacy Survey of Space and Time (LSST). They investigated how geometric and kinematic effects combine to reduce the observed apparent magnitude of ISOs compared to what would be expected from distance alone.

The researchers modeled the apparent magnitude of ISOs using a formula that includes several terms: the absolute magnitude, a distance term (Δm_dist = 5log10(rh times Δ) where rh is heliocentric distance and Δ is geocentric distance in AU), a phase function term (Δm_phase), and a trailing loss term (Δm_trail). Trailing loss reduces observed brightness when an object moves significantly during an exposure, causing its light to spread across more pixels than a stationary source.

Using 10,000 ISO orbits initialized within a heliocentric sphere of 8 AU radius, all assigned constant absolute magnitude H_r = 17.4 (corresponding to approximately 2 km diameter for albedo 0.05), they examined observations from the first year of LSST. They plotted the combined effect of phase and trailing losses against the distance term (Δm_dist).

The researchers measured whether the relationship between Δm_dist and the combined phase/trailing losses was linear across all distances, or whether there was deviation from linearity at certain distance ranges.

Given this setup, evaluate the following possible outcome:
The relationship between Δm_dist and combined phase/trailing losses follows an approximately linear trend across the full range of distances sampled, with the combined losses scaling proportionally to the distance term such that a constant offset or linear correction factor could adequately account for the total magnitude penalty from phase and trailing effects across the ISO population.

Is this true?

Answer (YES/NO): NO